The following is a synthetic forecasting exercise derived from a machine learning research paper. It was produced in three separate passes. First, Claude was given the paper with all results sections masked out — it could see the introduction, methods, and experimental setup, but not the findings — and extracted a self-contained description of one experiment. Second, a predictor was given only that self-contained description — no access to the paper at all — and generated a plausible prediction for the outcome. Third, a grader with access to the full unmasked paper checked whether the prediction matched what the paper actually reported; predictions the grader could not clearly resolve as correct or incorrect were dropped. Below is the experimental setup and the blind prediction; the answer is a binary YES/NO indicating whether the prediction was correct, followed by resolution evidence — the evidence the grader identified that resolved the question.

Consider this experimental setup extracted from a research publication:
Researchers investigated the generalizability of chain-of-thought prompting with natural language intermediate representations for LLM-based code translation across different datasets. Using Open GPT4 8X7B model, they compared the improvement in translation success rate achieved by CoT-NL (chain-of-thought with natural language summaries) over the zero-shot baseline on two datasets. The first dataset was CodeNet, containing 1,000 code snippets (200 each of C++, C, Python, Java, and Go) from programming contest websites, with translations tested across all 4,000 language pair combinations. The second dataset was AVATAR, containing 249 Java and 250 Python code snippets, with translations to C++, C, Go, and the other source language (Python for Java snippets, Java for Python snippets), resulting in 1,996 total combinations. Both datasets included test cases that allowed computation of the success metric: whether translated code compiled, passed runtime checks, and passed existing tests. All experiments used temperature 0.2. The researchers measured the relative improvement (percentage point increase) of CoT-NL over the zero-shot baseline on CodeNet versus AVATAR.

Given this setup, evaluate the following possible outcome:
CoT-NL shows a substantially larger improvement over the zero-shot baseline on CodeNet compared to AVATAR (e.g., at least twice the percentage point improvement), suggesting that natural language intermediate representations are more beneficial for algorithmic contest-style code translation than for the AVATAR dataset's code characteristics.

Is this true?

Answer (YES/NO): YES